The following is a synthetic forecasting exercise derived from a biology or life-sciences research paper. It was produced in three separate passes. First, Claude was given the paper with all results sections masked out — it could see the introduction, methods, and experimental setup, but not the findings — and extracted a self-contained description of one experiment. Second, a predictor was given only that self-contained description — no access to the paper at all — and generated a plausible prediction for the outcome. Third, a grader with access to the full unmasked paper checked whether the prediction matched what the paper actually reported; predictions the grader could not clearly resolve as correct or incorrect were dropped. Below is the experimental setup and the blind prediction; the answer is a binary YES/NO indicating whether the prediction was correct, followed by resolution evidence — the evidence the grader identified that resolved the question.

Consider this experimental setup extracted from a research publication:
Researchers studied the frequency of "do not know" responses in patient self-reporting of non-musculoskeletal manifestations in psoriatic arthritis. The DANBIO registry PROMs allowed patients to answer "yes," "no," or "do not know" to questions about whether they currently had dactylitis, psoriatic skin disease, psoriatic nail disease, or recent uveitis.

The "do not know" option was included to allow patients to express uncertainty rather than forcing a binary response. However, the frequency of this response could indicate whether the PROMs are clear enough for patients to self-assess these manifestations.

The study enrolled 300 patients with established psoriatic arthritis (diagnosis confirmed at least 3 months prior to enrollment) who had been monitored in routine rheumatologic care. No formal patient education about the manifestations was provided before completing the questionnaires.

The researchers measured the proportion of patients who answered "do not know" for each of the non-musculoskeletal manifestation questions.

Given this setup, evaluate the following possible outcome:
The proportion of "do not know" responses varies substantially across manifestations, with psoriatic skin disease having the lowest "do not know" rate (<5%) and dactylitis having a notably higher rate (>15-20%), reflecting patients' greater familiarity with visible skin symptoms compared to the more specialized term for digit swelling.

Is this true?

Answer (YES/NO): NO